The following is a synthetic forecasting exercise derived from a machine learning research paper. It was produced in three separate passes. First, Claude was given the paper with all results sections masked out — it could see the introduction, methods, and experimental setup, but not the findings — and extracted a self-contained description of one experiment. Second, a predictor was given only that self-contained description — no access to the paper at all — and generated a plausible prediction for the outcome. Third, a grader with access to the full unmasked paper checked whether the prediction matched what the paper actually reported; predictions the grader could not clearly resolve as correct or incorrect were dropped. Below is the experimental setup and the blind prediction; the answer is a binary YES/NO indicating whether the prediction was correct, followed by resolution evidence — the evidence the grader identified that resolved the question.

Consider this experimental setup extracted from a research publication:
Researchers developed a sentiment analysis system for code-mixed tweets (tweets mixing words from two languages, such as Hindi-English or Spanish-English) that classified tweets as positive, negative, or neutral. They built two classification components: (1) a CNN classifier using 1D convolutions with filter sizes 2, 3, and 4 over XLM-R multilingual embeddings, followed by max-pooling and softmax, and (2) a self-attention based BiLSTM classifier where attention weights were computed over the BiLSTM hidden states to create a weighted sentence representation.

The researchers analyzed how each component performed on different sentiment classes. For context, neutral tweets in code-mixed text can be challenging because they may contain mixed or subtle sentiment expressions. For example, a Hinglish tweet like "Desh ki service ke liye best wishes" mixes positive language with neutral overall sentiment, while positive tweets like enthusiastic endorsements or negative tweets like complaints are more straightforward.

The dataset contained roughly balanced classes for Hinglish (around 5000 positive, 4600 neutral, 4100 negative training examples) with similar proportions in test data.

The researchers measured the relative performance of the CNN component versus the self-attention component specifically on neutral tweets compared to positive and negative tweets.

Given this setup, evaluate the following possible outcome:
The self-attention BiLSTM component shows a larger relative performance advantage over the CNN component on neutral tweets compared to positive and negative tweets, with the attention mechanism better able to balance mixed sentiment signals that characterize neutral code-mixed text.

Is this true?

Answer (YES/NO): YES